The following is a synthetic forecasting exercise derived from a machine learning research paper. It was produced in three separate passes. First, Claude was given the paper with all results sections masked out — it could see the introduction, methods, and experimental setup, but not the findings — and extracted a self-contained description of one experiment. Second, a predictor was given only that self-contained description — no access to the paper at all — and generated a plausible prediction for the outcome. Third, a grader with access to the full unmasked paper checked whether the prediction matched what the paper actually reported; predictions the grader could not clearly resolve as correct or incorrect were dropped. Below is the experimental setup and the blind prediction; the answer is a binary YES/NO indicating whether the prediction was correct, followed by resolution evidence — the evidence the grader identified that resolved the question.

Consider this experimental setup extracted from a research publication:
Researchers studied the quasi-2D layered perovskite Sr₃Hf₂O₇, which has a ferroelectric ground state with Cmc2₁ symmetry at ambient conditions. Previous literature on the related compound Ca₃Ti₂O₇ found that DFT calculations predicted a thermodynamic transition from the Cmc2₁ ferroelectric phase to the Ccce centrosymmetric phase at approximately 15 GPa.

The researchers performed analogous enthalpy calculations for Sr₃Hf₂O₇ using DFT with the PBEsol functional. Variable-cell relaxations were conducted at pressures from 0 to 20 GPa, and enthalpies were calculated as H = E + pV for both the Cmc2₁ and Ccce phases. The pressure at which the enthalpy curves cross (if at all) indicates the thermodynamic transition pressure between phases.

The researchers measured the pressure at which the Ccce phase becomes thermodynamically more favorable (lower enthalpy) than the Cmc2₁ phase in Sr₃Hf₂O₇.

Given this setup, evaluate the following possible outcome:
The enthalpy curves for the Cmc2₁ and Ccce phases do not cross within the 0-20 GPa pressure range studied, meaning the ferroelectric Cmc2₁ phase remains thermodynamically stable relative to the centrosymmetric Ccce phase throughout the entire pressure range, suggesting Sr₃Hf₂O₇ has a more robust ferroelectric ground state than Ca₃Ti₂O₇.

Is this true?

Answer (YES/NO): NO